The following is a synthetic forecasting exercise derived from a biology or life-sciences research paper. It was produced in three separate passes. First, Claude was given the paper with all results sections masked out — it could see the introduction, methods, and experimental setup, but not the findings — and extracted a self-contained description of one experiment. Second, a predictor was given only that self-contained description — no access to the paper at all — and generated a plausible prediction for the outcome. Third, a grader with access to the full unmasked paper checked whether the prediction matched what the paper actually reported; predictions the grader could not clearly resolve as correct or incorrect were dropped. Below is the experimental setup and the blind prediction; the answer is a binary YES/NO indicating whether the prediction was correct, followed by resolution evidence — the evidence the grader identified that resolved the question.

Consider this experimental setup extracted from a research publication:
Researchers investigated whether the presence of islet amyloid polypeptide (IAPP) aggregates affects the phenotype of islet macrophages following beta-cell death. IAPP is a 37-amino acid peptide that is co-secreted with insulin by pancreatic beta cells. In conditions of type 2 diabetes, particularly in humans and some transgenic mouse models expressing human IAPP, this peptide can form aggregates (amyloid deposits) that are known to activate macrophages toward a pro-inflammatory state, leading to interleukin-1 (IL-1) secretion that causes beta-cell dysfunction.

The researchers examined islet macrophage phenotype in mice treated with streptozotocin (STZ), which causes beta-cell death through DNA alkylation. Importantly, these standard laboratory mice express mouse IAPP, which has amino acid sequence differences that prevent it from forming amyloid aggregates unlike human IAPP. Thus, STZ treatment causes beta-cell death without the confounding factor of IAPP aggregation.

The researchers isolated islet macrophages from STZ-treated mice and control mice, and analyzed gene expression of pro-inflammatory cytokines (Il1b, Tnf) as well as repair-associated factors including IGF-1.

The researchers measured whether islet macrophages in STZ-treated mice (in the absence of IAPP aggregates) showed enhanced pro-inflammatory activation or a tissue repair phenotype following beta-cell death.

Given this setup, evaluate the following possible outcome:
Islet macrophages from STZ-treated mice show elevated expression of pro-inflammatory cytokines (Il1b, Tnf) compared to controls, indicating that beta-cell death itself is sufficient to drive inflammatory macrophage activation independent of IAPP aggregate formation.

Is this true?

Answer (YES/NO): NO